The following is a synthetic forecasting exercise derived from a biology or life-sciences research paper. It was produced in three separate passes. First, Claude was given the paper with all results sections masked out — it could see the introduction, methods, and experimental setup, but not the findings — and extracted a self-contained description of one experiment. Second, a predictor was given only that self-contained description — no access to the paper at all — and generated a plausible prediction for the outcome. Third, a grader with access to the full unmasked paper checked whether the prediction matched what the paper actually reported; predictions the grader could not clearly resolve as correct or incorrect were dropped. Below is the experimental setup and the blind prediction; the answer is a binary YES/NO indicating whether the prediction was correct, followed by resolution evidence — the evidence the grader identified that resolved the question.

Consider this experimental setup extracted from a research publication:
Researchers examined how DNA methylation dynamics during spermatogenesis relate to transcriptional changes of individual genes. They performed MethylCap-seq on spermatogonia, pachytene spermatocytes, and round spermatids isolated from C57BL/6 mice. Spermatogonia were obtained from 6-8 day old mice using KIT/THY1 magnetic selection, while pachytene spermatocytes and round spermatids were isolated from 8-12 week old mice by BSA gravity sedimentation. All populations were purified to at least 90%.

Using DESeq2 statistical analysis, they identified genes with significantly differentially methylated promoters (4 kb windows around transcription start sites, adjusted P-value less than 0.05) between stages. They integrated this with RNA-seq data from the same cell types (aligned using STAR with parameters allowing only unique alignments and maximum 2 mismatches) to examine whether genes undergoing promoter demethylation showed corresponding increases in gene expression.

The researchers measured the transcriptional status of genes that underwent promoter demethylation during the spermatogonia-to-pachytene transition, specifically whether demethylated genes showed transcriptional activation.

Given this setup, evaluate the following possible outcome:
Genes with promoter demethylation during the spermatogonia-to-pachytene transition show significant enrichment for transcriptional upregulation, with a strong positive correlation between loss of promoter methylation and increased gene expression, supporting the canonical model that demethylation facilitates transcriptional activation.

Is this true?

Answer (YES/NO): YES